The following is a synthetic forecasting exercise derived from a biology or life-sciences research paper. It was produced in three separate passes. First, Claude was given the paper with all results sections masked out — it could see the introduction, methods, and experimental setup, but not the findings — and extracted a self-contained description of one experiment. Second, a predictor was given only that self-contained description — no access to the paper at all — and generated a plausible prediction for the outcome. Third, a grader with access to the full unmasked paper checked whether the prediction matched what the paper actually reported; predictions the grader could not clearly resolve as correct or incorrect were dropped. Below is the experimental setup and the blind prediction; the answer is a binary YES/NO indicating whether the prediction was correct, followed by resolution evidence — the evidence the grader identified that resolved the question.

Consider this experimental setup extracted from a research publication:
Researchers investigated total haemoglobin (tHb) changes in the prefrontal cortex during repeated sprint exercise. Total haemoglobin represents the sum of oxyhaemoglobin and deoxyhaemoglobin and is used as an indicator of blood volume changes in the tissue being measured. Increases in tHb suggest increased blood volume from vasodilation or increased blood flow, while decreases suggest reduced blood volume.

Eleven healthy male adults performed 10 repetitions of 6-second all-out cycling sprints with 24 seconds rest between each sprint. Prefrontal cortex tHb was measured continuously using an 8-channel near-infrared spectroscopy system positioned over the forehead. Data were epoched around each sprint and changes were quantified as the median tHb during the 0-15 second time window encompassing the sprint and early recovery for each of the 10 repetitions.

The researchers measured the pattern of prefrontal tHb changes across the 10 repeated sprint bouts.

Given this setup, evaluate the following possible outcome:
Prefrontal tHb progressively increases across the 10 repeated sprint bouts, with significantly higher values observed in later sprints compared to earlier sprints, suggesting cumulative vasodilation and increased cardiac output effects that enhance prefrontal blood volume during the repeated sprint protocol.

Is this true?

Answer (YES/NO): YES